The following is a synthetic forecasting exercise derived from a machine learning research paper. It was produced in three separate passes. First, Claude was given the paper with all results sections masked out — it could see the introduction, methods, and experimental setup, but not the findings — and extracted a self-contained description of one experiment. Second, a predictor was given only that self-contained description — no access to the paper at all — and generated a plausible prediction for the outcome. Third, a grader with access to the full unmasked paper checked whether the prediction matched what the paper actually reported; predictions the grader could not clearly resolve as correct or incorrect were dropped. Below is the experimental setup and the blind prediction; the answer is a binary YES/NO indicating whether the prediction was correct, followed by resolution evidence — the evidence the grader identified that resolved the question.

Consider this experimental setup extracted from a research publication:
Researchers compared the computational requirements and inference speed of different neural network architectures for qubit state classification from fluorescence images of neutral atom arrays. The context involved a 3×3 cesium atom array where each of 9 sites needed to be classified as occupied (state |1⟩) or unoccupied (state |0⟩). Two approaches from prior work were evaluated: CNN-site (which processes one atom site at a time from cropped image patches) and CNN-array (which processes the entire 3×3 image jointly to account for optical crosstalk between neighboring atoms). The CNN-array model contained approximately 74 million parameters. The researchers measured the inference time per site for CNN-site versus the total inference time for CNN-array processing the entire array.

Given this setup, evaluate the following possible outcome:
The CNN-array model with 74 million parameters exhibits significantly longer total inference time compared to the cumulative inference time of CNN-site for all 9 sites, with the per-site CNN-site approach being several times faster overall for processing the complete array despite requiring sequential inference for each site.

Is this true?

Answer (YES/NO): NO